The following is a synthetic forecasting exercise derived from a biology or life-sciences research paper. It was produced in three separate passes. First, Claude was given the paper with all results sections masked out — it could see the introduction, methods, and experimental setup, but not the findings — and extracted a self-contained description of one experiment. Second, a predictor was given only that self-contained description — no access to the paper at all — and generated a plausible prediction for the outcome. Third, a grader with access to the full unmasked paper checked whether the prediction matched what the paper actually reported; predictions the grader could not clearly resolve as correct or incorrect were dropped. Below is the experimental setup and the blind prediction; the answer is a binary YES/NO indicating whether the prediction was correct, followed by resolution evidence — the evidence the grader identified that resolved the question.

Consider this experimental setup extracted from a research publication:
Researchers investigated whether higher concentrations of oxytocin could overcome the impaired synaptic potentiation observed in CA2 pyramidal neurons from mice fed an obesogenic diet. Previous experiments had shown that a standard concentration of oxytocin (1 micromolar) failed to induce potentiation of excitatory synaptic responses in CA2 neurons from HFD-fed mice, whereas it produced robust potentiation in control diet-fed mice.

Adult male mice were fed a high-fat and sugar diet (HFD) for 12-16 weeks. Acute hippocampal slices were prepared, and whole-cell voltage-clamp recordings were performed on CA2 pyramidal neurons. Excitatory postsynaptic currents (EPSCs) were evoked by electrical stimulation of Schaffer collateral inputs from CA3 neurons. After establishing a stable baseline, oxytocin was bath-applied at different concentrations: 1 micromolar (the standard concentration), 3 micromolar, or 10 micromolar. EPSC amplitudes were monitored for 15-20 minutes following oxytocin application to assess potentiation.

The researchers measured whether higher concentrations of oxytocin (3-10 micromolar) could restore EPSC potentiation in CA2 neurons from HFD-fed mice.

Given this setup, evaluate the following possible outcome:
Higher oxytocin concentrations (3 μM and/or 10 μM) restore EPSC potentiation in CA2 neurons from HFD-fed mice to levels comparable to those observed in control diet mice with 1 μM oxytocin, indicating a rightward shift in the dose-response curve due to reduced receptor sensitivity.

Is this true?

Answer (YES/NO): YES